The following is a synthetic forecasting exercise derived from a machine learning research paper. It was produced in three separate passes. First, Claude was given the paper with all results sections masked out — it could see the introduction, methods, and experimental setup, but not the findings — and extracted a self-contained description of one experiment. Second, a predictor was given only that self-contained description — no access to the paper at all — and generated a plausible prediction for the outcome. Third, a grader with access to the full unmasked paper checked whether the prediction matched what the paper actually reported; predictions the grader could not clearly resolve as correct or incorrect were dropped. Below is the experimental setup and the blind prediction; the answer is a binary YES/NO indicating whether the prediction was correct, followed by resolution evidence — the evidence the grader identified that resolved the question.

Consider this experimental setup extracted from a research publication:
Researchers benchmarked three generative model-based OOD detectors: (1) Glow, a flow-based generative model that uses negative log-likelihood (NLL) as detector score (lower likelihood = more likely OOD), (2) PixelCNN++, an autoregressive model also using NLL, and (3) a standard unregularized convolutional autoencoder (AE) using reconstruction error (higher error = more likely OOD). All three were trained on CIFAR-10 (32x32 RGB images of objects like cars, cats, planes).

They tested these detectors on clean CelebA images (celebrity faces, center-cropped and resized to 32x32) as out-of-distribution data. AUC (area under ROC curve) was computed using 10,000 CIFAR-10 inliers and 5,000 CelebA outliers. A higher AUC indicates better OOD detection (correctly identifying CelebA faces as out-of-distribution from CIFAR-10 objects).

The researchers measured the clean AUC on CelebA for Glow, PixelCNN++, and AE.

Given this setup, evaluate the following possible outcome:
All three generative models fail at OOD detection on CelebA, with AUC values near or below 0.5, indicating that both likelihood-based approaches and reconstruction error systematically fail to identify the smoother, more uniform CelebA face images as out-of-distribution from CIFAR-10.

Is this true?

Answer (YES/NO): NO